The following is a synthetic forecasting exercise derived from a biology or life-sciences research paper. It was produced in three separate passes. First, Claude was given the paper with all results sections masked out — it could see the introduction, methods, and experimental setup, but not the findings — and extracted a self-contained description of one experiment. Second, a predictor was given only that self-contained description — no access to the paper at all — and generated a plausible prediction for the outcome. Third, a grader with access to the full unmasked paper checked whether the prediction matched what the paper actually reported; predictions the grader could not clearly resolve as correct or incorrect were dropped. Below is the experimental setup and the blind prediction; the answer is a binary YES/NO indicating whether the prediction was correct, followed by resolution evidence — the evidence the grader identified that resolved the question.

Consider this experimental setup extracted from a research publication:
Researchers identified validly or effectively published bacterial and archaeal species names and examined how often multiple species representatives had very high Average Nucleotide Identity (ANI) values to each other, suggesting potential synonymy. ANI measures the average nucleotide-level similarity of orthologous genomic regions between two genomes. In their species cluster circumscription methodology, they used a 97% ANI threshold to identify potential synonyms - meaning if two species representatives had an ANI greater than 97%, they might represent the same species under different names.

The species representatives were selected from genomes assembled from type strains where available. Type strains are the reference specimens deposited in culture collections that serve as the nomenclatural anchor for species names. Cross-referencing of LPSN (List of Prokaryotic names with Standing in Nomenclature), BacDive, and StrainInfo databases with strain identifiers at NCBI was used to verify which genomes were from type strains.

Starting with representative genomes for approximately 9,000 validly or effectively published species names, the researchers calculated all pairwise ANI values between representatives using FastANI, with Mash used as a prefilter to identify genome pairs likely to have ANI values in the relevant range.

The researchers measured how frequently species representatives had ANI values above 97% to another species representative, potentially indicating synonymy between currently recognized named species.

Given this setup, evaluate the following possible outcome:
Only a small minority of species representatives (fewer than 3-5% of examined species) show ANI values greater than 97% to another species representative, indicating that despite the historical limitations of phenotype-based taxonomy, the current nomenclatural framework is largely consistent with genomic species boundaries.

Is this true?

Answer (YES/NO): YES